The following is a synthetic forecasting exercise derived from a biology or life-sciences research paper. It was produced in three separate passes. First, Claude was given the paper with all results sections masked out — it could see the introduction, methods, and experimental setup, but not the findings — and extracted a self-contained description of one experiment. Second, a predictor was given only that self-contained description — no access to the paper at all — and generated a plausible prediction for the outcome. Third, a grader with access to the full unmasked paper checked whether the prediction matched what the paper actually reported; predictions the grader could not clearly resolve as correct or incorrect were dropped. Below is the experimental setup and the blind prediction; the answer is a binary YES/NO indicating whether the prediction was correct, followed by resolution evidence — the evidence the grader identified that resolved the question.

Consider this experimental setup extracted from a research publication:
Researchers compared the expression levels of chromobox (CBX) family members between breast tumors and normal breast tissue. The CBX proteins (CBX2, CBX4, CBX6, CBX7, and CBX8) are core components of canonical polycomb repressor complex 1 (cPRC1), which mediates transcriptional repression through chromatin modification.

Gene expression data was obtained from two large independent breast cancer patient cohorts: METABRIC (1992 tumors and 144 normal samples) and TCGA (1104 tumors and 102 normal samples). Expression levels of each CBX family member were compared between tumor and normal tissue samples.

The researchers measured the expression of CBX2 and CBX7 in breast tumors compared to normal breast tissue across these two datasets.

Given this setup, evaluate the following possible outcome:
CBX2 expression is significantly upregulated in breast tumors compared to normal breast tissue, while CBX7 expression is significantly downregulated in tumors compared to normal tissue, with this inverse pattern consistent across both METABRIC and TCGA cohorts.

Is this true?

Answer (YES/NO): YES